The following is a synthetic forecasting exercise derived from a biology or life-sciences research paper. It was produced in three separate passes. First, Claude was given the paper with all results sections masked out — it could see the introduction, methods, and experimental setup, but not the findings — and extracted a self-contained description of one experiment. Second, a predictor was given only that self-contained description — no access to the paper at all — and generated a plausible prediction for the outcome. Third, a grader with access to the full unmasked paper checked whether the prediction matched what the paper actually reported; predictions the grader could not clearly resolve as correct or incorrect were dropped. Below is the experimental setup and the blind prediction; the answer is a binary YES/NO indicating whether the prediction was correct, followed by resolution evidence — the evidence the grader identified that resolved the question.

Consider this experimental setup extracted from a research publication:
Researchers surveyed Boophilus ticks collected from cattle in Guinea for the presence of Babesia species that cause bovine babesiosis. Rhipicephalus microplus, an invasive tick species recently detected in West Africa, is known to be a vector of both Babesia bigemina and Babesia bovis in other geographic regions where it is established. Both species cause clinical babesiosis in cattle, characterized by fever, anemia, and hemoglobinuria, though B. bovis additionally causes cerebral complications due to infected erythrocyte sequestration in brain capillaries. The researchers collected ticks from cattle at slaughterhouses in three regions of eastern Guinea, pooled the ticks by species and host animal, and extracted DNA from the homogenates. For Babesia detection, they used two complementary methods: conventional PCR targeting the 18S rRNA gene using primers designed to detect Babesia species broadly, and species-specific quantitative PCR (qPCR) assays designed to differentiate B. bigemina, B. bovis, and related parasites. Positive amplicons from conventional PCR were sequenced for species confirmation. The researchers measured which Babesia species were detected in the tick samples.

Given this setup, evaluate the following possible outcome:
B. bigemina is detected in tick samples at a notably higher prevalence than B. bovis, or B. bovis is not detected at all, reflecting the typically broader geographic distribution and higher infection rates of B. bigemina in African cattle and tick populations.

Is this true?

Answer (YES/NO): YES